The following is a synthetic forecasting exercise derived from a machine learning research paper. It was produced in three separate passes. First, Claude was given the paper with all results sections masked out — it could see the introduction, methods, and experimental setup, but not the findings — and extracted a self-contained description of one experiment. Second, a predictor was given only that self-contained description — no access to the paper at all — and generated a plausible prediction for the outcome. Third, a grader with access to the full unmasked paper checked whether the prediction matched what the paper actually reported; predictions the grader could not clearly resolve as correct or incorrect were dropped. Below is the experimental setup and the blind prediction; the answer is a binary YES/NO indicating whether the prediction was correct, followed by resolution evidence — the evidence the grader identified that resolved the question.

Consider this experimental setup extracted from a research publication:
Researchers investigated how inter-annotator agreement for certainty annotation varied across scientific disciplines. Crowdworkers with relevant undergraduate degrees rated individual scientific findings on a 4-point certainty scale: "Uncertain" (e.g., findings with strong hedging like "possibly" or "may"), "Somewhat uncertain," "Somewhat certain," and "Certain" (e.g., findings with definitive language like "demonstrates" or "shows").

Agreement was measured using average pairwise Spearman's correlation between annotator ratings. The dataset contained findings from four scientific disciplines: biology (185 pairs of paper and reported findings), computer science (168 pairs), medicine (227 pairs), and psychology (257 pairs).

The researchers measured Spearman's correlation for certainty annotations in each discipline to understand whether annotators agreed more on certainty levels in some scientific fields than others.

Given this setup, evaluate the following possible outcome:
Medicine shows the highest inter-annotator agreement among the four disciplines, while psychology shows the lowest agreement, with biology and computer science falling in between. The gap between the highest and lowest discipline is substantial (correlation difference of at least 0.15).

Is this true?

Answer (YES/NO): NO